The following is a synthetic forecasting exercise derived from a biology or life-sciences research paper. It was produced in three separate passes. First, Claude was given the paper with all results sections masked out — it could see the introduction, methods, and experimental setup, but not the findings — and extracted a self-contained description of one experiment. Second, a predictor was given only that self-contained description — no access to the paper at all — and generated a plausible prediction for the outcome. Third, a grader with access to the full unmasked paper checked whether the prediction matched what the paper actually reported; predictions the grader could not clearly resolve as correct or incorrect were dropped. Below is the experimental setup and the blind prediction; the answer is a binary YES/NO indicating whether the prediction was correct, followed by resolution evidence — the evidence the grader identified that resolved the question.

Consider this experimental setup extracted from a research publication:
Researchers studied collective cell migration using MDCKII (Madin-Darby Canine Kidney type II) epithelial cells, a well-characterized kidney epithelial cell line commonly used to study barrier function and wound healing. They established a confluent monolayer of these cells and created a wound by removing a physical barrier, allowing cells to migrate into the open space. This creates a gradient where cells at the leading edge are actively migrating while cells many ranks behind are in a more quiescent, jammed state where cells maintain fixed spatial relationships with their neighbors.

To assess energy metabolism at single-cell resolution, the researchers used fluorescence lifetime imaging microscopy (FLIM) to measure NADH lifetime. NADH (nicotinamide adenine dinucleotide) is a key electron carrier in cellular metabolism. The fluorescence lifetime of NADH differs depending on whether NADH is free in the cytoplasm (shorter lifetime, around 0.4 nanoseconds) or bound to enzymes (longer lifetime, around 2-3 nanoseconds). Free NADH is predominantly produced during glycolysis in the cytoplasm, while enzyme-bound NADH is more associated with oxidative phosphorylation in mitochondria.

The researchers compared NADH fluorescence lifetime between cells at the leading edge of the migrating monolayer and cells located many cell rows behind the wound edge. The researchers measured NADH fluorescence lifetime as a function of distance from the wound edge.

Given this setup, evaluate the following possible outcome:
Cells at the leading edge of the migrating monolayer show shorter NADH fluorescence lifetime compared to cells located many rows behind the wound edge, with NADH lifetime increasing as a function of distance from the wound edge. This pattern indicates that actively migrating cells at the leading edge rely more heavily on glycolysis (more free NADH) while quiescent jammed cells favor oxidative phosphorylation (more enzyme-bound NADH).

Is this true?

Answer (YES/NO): YES